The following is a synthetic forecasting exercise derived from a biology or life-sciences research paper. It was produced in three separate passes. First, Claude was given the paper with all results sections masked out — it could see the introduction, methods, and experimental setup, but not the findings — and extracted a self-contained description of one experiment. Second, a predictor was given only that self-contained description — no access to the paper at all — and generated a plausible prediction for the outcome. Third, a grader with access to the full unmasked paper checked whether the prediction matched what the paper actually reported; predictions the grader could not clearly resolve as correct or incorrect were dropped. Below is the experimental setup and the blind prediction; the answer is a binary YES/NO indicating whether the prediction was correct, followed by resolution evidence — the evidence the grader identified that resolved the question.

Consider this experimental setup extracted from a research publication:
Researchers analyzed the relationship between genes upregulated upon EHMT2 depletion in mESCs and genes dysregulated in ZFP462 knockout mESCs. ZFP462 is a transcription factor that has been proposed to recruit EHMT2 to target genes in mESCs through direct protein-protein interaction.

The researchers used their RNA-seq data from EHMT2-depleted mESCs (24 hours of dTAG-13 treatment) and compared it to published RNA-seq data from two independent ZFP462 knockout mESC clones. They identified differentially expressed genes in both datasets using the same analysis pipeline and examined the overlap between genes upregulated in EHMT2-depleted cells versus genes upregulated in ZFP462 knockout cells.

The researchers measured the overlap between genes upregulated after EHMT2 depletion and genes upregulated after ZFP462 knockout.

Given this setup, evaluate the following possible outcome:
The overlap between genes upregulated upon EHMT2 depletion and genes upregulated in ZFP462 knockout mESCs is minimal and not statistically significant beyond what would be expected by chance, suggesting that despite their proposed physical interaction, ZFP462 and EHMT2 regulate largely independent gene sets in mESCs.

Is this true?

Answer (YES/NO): NO